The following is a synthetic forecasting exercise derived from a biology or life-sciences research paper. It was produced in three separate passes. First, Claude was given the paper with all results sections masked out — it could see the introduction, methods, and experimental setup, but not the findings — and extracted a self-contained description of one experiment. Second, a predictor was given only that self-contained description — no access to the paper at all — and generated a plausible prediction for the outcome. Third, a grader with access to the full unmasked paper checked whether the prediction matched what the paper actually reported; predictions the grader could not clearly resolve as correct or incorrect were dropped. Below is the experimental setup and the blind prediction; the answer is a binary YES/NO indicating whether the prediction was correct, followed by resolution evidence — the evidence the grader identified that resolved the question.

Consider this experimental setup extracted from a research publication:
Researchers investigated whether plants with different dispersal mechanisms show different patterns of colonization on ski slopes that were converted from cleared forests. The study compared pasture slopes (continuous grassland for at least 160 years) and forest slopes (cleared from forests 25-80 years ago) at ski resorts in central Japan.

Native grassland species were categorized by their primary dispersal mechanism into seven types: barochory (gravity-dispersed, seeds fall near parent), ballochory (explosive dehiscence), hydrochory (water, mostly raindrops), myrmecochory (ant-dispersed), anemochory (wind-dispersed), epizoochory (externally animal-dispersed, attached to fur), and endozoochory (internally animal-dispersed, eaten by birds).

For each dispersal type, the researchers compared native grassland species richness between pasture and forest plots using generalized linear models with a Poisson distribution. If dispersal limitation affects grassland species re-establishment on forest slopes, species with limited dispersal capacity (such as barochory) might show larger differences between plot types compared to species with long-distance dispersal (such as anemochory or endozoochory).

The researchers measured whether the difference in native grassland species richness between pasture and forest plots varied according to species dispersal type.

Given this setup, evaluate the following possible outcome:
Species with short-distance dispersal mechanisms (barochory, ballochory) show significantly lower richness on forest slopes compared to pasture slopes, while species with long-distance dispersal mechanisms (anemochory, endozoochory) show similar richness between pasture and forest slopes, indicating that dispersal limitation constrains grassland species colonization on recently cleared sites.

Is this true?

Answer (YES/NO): NO